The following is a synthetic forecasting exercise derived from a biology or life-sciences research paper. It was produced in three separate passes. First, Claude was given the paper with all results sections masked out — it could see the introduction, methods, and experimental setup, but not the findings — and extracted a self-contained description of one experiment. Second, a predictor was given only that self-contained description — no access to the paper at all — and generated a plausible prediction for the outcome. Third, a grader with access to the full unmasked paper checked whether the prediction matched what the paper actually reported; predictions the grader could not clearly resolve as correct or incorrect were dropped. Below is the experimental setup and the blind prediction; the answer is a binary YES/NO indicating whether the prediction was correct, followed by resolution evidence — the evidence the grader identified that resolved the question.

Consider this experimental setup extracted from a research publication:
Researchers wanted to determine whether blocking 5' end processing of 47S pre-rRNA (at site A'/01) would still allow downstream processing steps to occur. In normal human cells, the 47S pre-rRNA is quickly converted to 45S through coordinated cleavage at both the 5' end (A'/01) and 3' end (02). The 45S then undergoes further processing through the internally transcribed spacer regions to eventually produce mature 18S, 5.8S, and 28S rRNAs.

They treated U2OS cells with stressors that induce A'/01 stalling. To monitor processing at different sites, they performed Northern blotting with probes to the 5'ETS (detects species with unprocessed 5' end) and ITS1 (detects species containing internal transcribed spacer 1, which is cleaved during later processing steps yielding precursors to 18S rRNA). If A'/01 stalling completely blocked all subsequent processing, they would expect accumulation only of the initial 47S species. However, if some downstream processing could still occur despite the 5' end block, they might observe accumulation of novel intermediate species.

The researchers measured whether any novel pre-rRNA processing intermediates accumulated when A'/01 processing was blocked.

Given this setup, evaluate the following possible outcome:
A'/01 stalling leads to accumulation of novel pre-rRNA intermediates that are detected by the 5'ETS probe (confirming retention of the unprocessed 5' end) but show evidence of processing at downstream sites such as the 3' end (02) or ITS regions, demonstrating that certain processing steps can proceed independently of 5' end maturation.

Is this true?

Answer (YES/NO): YES